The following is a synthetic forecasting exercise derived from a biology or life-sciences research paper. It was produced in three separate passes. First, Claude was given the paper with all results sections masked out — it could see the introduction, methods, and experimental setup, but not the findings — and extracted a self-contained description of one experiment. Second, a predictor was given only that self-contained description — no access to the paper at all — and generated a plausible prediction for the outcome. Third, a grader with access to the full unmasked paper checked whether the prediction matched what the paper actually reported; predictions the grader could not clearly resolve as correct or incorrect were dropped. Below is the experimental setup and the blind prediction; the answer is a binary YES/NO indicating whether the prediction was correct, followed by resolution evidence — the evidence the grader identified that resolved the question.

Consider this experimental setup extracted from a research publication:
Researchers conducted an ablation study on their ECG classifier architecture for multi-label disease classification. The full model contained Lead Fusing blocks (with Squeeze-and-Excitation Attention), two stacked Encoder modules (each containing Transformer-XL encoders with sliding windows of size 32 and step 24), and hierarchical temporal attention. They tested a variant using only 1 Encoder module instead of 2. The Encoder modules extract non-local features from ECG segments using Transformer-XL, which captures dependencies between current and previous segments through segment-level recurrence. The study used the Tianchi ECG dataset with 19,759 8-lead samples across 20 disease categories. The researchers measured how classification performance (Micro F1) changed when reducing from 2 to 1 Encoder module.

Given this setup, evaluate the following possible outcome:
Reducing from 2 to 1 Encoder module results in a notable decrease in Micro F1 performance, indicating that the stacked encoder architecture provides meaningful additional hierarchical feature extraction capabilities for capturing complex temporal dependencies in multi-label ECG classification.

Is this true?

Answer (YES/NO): NO